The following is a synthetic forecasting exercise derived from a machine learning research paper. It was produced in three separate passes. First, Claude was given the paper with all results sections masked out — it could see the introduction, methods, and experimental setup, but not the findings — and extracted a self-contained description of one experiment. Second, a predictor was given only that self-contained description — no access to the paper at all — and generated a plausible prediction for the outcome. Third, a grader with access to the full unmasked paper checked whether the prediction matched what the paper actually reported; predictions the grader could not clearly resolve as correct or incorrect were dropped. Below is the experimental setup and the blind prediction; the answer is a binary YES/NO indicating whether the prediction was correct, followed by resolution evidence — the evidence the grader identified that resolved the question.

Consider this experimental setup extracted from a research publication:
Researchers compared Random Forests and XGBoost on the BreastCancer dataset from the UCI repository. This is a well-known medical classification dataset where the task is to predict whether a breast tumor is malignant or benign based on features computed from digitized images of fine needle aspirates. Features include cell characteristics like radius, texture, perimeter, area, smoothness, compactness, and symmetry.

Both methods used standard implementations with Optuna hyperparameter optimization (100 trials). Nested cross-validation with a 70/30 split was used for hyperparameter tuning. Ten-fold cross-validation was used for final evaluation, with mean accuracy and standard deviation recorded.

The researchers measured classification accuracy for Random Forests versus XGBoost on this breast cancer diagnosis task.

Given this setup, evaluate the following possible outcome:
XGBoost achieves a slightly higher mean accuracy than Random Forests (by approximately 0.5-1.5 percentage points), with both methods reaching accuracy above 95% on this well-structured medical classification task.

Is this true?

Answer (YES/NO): NO